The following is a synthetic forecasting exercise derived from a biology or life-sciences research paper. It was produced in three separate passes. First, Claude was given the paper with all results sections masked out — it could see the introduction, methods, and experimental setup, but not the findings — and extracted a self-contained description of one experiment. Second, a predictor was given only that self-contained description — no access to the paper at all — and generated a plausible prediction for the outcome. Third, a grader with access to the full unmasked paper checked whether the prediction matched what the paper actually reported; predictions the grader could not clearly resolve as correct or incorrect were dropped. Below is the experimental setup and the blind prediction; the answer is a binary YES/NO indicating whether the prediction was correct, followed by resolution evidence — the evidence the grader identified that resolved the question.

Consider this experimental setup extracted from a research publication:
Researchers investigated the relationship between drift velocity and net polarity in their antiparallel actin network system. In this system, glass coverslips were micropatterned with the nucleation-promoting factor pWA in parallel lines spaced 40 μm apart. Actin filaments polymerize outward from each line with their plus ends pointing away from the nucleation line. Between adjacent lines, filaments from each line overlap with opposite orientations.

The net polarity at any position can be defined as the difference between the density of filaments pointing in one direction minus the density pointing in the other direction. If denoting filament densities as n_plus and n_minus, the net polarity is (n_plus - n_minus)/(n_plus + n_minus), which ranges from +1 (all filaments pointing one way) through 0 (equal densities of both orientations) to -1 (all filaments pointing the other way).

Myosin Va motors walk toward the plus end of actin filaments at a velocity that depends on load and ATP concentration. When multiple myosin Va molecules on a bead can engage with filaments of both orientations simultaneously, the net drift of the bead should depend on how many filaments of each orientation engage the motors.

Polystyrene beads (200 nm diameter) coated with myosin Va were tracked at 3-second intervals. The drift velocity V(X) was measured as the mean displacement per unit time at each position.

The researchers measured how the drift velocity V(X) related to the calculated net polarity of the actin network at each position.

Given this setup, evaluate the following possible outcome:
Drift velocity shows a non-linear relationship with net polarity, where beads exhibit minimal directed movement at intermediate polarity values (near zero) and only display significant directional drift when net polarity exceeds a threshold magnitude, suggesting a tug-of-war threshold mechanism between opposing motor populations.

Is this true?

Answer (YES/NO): NO